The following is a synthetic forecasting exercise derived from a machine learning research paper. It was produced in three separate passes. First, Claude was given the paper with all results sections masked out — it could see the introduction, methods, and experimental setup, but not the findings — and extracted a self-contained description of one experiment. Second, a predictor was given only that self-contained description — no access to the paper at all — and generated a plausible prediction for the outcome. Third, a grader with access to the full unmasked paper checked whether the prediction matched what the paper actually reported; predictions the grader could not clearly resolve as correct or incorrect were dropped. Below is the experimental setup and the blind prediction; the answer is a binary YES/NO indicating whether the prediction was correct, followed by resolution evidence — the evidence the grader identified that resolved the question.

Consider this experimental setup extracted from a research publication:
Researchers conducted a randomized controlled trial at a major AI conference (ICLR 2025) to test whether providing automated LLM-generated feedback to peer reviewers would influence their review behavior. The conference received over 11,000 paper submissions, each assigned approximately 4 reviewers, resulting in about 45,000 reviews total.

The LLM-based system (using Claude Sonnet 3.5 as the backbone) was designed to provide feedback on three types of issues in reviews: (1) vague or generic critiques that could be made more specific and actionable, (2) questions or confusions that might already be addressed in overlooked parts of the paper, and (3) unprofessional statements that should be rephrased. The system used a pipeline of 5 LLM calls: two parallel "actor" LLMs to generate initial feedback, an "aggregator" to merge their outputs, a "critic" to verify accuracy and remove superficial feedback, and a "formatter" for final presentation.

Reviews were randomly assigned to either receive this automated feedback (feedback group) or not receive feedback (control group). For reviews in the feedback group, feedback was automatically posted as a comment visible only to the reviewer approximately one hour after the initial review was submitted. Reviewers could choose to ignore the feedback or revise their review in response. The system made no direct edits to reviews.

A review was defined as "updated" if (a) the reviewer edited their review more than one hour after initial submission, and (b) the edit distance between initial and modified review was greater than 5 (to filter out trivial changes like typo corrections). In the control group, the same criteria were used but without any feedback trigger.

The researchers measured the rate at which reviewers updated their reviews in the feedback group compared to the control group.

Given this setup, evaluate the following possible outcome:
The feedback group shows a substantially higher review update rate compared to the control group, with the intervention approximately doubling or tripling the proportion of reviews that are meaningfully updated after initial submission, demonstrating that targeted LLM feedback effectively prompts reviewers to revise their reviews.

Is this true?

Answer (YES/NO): YES